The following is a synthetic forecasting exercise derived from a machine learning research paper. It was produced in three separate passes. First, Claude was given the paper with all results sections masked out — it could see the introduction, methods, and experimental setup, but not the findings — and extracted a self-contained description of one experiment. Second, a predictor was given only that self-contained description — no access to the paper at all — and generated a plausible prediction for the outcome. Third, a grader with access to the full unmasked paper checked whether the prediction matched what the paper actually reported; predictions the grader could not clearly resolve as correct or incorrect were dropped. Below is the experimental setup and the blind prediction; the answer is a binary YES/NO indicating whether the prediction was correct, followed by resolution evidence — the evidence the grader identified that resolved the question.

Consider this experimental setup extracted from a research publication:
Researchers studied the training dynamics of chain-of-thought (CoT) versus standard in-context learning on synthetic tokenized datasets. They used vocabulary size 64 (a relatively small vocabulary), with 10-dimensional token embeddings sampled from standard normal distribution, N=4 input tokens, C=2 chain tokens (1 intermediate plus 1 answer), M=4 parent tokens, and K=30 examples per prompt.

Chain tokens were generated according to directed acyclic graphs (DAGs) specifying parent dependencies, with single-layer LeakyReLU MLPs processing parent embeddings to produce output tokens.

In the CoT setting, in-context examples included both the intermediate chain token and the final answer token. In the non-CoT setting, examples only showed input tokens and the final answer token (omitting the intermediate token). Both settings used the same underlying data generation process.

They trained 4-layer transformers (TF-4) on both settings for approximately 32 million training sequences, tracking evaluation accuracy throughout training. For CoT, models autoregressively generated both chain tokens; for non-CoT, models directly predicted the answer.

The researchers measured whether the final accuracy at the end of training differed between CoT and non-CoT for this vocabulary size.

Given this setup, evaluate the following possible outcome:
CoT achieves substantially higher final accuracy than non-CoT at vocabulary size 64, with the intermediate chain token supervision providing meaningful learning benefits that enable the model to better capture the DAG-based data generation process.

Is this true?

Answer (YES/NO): NO